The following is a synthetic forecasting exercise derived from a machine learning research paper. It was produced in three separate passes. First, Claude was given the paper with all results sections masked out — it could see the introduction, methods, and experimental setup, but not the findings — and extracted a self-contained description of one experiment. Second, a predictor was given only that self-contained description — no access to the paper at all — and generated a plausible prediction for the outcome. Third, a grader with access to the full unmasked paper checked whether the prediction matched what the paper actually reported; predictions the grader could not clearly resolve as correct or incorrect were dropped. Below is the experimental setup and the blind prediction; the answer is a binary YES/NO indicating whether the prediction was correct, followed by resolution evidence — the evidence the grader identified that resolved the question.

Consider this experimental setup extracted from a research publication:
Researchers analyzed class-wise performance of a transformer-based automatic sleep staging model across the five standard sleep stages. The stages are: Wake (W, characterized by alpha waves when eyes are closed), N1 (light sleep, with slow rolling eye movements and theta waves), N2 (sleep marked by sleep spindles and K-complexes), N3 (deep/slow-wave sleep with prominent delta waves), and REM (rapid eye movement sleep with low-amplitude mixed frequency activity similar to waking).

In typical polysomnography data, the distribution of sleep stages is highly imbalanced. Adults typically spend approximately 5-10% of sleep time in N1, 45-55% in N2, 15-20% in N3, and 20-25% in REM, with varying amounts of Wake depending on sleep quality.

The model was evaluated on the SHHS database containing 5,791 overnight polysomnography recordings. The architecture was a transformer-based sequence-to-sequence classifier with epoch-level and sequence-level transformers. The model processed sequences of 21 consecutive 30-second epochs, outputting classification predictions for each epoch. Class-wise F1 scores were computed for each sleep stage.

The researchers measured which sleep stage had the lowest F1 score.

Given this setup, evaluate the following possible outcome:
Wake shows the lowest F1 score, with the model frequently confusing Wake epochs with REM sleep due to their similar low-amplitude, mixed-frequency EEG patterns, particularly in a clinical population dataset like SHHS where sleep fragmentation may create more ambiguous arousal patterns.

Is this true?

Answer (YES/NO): NO